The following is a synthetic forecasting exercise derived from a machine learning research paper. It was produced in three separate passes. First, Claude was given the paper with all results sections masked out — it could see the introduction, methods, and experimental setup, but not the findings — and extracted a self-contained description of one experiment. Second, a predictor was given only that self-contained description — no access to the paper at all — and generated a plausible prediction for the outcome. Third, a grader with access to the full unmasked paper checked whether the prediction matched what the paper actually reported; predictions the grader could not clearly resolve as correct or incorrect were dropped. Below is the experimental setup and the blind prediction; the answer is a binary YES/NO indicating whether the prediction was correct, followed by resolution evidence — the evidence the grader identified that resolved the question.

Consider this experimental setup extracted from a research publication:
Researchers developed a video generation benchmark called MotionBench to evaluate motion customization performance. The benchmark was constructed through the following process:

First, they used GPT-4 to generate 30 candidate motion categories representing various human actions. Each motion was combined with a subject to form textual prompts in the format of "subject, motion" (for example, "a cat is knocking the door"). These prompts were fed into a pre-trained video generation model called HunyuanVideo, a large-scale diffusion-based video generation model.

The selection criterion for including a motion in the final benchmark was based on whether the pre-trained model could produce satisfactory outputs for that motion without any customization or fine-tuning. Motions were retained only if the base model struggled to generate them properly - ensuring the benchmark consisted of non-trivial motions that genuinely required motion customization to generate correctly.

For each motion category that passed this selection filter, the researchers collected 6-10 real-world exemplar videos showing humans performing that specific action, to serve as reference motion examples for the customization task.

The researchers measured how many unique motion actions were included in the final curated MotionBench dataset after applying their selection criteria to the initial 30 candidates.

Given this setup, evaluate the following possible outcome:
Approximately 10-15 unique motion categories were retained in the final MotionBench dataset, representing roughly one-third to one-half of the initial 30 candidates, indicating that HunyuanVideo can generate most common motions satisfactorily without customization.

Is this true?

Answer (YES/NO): NO